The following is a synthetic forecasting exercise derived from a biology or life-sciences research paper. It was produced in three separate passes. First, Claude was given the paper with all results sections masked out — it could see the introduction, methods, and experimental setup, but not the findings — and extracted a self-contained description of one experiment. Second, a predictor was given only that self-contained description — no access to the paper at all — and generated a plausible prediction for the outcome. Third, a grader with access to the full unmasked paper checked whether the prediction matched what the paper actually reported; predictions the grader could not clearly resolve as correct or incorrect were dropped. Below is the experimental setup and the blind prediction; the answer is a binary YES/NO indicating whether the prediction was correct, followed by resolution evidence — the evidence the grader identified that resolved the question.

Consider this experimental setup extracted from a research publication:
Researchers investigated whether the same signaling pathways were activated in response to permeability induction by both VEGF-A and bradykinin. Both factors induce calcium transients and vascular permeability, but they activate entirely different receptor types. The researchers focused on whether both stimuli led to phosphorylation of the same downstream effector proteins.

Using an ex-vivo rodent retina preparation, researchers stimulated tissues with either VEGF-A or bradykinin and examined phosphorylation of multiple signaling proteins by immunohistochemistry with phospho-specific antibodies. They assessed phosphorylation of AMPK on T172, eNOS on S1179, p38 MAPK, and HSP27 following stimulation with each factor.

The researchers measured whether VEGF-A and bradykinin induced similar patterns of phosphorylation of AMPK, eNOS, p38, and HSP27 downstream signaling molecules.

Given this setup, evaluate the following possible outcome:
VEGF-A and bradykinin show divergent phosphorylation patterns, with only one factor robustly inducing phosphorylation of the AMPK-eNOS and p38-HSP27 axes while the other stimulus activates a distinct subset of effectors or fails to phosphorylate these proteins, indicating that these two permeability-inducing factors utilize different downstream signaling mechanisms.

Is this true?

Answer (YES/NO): NO